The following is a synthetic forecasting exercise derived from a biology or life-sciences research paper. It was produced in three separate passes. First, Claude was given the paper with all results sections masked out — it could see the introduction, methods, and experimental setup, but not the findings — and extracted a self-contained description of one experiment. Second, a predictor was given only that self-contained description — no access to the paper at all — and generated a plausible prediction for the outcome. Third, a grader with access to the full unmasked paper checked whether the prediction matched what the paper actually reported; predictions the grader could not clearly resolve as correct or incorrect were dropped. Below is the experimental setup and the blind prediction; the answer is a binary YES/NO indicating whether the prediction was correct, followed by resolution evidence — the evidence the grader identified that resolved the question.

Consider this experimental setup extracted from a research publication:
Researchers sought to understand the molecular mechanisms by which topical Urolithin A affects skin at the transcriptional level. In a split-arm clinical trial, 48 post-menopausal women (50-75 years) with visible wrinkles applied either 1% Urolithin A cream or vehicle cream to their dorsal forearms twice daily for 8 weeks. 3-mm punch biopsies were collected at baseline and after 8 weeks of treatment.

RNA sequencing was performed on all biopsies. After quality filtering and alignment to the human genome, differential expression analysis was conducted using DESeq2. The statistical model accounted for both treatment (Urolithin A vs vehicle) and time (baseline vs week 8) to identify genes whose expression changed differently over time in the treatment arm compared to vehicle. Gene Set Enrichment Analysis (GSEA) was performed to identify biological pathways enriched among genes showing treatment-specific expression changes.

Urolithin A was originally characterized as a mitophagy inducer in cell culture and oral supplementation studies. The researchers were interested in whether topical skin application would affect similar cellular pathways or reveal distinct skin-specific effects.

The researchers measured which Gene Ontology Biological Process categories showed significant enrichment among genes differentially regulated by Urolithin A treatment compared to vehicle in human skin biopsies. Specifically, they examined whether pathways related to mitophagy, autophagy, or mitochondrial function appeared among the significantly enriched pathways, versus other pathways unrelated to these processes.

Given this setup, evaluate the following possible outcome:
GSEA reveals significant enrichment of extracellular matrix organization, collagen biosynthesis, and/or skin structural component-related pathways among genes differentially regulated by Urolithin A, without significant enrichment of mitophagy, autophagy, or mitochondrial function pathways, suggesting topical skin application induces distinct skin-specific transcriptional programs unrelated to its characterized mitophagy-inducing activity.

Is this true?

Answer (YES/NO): YES